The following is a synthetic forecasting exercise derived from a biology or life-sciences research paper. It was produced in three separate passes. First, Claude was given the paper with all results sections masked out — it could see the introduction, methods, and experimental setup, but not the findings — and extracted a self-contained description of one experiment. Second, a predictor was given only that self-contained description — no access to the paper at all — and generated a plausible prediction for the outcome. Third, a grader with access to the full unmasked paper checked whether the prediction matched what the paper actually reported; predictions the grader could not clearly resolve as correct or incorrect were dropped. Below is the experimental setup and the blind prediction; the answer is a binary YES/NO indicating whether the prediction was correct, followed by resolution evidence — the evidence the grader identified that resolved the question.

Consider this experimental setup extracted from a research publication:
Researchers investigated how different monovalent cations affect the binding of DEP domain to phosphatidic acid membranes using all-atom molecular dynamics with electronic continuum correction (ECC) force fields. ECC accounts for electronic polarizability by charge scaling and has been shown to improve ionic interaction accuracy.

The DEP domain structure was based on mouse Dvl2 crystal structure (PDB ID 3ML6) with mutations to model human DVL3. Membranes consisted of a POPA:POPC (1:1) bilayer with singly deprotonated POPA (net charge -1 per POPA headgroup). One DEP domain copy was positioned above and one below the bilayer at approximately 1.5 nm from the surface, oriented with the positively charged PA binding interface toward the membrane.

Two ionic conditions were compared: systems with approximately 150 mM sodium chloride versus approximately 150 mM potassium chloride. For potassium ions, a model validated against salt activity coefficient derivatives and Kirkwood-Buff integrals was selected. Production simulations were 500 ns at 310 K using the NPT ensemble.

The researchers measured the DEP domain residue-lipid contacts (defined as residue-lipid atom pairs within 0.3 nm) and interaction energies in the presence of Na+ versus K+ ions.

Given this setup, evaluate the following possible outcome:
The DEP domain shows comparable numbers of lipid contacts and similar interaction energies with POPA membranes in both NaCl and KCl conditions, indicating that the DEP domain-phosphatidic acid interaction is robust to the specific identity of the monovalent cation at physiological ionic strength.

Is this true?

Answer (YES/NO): NO